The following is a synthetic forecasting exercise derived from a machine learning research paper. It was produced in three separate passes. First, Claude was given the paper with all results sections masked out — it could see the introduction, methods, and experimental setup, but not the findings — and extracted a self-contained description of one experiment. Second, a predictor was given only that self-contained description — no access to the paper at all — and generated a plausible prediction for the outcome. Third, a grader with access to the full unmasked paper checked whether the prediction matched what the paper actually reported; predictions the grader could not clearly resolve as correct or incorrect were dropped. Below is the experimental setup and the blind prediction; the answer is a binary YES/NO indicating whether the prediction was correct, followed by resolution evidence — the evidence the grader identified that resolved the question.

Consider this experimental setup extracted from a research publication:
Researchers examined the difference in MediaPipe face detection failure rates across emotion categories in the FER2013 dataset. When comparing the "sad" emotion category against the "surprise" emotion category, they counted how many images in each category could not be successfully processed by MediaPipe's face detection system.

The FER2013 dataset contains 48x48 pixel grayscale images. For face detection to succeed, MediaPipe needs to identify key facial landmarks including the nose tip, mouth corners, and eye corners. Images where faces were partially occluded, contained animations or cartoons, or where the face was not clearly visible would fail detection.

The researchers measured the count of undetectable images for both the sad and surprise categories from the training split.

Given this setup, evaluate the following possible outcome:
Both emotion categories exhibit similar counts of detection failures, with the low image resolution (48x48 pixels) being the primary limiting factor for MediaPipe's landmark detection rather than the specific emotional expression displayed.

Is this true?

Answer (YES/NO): NO